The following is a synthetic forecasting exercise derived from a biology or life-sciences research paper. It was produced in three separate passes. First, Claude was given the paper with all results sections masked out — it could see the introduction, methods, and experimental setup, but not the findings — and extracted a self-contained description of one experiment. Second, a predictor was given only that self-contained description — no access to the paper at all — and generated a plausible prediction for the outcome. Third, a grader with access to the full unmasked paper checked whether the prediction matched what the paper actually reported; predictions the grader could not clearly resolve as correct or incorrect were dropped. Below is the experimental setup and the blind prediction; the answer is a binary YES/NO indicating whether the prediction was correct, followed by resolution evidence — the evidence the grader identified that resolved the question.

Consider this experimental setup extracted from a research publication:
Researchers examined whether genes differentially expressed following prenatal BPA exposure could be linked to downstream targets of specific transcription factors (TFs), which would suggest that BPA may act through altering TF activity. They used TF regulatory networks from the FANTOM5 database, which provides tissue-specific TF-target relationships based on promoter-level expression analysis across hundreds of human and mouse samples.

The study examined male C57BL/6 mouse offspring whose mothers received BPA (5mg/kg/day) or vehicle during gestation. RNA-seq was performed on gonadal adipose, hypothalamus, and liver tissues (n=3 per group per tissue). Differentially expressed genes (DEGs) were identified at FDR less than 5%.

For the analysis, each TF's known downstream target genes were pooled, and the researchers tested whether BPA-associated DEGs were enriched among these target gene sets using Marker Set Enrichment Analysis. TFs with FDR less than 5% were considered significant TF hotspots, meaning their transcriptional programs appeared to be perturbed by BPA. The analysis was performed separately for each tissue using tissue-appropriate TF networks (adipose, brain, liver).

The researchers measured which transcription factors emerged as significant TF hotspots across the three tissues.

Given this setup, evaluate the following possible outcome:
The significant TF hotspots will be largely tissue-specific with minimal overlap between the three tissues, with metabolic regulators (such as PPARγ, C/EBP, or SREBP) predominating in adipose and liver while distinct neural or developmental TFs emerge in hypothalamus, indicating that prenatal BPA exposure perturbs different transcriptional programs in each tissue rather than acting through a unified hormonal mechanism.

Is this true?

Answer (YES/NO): NO